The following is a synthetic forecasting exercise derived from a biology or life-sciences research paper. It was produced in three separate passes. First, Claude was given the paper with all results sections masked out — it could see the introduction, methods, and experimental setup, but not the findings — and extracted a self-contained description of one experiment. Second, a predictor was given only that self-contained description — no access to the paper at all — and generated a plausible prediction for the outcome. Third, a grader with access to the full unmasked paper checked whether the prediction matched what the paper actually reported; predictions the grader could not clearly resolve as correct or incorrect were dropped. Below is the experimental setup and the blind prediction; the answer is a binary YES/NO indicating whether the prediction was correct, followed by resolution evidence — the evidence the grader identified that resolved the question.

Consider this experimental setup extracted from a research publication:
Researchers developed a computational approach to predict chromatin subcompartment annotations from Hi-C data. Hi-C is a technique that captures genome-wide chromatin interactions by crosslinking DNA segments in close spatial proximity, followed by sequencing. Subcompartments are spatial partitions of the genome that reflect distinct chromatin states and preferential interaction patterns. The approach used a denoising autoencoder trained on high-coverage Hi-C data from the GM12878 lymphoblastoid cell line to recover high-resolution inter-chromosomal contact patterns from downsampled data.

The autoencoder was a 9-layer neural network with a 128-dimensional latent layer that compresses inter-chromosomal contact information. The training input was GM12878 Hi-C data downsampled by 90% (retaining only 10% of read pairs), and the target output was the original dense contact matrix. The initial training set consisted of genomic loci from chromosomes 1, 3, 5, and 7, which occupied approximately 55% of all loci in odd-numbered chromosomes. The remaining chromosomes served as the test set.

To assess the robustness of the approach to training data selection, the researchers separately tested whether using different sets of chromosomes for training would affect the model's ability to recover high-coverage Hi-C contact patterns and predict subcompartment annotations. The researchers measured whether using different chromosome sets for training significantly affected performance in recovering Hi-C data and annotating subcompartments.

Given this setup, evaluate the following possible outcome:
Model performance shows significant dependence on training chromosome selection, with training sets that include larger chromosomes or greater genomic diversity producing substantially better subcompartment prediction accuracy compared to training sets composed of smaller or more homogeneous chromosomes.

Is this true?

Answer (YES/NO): NO